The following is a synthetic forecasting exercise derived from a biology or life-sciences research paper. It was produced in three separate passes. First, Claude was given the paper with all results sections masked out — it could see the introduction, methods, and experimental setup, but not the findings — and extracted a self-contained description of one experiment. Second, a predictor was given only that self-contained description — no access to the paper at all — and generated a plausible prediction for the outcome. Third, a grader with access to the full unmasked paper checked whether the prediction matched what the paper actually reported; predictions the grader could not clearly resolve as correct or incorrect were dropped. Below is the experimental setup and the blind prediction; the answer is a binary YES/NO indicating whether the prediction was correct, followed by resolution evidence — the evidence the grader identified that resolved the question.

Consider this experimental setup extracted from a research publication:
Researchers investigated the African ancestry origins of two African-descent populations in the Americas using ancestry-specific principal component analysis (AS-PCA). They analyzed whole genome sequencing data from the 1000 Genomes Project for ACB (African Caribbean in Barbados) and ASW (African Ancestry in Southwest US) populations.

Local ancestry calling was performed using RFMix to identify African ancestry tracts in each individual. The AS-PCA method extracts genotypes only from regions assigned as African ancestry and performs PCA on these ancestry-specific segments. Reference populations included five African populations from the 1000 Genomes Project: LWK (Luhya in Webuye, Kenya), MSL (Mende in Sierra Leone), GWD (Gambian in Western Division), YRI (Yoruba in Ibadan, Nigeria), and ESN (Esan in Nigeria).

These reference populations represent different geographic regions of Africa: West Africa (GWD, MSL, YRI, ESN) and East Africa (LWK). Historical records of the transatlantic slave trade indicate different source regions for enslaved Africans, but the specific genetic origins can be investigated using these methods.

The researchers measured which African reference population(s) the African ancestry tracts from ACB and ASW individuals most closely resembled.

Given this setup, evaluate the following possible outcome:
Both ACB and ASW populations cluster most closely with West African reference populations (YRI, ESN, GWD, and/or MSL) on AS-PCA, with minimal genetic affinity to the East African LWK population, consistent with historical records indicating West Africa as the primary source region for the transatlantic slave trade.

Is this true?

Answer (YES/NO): YES